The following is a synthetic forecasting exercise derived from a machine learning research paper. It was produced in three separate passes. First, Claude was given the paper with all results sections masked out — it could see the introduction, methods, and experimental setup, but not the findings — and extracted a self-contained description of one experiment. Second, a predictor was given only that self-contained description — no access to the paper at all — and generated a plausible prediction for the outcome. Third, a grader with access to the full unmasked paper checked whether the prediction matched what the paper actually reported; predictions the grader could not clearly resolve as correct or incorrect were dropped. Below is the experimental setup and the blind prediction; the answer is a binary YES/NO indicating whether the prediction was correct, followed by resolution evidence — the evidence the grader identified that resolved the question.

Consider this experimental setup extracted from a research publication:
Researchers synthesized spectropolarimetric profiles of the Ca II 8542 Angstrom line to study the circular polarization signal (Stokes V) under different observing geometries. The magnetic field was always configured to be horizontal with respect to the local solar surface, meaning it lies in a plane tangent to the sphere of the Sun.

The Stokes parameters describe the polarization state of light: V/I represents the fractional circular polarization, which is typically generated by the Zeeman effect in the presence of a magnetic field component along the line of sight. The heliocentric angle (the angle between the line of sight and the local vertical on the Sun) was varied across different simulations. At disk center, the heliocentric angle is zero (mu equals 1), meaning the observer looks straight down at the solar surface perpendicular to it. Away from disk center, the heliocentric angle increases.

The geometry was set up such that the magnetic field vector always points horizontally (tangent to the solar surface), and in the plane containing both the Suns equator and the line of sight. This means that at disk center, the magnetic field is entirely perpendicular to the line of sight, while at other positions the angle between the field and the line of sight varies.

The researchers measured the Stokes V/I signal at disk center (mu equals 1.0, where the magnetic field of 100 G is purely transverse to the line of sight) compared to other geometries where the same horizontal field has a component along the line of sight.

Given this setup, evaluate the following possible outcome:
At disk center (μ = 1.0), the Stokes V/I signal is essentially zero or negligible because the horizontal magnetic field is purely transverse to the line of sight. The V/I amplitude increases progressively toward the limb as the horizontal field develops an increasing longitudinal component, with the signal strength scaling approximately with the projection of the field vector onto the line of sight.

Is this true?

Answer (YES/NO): YES